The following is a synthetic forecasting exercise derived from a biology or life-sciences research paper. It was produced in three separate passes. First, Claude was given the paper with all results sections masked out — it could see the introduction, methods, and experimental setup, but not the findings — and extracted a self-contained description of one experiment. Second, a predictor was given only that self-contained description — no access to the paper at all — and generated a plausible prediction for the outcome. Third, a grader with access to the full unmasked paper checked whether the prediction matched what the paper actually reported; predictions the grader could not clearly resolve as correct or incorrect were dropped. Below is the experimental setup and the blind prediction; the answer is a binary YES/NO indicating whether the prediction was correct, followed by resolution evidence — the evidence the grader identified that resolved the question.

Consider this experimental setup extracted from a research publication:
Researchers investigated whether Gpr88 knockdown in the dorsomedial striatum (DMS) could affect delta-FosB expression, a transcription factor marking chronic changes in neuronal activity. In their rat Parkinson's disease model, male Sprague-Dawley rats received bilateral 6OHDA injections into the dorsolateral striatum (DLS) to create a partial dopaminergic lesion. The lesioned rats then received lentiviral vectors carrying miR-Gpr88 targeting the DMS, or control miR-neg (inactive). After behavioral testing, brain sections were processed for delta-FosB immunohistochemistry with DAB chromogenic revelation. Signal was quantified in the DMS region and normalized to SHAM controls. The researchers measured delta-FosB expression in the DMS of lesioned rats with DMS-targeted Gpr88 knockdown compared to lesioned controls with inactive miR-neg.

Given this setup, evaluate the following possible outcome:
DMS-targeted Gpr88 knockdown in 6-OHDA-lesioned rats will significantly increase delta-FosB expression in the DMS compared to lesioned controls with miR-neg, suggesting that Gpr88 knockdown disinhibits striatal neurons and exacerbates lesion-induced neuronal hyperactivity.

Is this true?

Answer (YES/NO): NO